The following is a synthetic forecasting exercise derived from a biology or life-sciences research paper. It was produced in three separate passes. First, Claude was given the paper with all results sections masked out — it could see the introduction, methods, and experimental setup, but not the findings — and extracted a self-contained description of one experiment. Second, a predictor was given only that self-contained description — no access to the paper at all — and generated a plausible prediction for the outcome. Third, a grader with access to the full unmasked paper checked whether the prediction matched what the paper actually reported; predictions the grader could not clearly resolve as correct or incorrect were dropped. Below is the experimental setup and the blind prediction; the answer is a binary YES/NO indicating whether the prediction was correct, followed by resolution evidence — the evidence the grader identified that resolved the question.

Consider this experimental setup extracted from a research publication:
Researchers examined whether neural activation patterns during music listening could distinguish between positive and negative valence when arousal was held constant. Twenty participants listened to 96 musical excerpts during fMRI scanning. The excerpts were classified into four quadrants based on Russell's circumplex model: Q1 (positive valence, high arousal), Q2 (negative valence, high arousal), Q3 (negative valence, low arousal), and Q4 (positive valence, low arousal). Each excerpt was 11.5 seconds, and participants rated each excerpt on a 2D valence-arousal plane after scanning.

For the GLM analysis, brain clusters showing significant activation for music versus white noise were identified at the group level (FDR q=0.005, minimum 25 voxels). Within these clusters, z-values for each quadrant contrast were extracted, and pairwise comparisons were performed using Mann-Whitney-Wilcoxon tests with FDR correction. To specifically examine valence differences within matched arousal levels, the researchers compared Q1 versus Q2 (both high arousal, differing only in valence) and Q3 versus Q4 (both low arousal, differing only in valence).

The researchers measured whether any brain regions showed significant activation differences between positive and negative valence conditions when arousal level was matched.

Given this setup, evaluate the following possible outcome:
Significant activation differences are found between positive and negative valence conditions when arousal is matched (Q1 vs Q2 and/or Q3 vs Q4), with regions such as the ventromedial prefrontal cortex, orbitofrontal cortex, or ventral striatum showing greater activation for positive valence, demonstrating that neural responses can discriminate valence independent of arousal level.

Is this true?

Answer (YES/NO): NO